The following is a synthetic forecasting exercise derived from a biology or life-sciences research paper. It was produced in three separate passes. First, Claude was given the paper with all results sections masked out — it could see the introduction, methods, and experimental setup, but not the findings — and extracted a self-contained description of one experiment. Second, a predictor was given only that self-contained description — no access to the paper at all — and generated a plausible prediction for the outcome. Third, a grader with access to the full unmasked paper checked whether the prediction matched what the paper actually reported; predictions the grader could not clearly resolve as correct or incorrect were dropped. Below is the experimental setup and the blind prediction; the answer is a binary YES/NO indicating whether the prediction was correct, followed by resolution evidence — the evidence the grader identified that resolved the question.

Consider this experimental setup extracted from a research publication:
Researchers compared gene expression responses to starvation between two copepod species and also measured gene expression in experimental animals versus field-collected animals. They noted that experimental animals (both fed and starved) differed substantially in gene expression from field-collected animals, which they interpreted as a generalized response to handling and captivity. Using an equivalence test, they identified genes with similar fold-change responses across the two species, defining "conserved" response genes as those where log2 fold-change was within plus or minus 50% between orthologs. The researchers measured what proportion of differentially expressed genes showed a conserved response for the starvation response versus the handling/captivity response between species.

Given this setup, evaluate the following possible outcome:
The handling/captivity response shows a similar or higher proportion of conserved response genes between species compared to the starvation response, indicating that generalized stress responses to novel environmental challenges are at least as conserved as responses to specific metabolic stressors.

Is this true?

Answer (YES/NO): NO